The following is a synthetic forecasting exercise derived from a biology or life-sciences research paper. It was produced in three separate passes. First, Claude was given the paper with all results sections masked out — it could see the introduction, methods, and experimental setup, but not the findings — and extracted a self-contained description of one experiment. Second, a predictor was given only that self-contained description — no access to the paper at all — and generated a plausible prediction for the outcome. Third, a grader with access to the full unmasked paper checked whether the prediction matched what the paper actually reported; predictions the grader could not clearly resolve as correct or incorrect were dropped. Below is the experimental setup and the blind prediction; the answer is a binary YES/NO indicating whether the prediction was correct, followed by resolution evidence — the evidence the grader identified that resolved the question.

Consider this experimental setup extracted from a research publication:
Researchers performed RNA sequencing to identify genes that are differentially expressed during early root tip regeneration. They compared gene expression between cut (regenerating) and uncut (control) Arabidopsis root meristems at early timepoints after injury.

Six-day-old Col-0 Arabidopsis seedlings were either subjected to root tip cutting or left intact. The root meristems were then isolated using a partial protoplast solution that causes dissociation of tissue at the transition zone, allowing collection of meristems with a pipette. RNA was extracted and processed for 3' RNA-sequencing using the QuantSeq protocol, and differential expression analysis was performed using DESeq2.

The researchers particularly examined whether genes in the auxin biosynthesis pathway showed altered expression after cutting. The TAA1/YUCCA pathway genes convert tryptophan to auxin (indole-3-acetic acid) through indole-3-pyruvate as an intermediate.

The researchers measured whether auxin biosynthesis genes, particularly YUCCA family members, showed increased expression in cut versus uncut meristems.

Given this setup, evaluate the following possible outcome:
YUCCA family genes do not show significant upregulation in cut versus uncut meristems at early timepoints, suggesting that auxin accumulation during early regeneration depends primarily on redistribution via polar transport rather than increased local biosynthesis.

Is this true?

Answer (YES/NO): NO